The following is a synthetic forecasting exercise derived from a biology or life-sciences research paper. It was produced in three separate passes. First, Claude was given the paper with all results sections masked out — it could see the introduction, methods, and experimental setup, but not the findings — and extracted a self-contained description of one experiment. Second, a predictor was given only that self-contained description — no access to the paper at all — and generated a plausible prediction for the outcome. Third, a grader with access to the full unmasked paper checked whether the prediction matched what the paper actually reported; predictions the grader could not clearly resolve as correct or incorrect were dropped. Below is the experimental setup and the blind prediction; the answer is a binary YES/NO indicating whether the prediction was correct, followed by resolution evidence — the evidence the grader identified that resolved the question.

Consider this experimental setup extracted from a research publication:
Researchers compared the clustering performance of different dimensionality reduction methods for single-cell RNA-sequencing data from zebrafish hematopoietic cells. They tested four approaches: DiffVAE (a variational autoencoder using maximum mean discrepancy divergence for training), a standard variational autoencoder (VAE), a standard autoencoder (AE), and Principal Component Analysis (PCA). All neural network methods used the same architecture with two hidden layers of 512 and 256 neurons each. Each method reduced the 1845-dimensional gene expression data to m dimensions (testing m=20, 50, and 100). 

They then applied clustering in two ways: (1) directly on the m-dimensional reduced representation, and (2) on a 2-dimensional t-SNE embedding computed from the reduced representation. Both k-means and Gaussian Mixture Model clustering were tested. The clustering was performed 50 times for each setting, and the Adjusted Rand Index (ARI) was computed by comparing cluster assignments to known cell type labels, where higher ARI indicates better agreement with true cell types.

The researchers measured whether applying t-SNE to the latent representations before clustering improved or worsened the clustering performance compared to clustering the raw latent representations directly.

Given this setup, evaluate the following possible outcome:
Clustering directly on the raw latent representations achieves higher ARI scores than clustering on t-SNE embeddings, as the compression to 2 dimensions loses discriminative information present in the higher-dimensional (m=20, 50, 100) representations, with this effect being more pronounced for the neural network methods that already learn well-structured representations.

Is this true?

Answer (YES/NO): NO